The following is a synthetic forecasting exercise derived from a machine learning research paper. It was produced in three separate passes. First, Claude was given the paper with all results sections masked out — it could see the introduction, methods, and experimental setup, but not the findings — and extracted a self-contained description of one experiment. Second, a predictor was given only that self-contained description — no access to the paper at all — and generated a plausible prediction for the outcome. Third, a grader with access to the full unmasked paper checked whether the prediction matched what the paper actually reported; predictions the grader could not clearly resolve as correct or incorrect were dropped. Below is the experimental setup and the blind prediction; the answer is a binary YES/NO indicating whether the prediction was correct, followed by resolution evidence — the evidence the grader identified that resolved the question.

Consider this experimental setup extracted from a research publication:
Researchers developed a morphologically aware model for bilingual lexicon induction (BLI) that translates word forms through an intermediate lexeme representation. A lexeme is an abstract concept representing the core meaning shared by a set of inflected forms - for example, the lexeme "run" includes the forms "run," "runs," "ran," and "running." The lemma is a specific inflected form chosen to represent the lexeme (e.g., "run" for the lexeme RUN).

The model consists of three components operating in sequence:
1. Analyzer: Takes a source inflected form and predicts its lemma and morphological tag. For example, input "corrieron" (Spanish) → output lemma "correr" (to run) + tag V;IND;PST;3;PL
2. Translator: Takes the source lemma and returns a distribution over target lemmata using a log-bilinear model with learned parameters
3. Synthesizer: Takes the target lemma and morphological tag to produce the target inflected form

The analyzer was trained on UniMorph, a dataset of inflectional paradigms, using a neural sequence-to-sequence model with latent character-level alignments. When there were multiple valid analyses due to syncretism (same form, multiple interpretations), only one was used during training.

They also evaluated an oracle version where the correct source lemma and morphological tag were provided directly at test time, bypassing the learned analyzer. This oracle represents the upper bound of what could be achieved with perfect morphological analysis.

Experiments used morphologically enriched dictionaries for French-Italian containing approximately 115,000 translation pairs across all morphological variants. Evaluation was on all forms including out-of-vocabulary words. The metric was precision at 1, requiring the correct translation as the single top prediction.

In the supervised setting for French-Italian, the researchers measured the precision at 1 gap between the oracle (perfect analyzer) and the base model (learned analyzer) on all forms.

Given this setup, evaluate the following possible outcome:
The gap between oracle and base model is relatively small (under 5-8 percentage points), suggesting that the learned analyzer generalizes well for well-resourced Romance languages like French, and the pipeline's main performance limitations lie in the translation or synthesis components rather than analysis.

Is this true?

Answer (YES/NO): YES